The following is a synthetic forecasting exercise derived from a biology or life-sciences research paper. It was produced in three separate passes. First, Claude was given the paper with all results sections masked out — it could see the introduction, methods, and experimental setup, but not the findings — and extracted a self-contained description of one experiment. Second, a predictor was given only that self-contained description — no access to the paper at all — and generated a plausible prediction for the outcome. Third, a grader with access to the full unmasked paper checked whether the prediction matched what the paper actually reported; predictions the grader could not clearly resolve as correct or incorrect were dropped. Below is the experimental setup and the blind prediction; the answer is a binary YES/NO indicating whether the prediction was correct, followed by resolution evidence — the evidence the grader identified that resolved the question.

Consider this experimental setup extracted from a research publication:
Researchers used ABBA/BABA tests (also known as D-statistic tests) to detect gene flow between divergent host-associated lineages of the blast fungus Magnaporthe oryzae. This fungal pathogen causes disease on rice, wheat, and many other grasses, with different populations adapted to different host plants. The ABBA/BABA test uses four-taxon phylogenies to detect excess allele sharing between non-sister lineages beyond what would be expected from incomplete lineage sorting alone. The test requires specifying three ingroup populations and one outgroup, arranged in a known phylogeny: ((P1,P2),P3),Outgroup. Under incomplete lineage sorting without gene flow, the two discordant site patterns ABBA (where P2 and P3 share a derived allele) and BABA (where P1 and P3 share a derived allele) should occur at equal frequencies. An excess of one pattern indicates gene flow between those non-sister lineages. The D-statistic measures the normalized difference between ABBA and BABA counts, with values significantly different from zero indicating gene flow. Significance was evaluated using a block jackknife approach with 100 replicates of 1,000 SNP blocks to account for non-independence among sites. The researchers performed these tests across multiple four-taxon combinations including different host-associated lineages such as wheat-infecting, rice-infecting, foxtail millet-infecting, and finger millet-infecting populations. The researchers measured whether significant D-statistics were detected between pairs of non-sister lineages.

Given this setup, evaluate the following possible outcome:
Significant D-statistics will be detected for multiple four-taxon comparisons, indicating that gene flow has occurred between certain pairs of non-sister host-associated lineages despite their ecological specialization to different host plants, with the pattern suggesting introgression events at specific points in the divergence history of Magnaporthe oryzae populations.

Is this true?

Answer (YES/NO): YES